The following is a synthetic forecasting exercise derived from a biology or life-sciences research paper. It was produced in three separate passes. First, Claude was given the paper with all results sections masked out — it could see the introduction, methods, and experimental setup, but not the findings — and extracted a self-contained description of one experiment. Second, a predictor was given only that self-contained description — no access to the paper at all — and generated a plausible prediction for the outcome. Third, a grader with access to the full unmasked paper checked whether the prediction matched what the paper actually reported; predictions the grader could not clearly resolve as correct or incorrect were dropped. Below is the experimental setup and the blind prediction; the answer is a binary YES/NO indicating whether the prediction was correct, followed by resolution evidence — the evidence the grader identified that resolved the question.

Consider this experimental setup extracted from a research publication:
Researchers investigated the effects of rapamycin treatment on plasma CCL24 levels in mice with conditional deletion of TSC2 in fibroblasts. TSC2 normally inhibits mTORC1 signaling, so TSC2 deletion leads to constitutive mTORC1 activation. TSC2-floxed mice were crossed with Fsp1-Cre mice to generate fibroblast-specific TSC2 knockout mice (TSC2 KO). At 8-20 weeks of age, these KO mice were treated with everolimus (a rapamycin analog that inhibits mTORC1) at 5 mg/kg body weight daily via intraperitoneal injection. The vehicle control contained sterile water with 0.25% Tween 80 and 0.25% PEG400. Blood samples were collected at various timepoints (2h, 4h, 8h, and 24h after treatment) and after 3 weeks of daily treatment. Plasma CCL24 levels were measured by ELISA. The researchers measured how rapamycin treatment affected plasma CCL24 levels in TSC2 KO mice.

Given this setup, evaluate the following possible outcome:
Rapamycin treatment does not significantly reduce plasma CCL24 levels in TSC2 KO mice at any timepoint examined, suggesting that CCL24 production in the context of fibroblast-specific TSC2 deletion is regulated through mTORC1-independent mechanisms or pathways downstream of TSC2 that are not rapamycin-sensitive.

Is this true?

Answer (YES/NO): NO